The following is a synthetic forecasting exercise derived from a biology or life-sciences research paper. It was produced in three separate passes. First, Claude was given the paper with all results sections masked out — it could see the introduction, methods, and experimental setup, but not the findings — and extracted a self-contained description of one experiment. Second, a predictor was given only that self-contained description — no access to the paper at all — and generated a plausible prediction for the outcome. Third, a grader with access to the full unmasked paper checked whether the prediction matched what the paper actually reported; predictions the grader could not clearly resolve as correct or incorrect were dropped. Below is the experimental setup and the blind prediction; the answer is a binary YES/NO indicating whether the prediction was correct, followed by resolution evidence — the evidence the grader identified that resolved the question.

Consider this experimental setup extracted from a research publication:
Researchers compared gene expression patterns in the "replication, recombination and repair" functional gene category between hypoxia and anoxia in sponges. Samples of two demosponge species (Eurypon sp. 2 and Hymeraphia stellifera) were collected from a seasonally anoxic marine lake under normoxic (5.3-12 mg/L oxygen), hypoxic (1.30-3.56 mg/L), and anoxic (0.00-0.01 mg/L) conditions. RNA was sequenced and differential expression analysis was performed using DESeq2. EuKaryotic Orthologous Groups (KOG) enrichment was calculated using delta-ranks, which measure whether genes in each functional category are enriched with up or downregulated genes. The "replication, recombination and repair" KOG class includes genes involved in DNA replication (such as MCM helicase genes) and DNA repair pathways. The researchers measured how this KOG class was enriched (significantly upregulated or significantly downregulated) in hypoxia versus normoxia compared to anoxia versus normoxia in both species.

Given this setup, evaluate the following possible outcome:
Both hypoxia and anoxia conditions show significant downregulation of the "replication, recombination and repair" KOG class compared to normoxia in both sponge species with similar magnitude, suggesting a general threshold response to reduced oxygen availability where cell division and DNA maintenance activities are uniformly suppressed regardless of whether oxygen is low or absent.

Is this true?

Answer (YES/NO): NO